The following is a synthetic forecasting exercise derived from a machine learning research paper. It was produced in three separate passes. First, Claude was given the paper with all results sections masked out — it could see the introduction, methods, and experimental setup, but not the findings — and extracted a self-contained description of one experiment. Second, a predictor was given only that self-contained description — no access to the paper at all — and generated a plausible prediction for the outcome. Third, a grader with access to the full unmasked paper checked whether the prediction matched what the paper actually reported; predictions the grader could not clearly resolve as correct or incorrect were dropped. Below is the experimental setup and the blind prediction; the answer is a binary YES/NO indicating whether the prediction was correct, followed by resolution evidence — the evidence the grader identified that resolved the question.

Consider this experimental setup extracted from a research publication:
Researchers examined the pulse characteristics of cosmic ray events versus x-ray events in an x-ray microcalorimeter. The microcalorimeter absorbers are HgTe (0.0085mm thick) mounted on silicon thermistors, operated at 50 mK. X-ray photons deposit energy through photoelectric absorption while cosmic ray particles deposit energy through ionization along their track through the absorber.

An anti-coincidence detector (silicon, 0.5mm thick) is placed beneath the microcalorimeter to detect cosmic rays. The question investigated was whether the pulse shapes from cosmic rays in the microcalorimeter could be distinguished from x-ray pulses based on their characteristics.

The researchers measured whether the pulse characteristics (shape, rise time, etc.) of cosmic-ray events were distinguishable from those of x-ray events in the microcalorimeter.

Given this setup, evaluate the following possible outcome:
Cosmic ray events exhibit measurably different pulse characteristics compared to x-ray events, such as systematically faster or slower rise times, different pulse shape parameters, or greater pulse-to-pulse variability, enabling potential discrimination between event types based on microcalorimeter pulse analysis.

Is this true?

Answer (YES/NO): NO